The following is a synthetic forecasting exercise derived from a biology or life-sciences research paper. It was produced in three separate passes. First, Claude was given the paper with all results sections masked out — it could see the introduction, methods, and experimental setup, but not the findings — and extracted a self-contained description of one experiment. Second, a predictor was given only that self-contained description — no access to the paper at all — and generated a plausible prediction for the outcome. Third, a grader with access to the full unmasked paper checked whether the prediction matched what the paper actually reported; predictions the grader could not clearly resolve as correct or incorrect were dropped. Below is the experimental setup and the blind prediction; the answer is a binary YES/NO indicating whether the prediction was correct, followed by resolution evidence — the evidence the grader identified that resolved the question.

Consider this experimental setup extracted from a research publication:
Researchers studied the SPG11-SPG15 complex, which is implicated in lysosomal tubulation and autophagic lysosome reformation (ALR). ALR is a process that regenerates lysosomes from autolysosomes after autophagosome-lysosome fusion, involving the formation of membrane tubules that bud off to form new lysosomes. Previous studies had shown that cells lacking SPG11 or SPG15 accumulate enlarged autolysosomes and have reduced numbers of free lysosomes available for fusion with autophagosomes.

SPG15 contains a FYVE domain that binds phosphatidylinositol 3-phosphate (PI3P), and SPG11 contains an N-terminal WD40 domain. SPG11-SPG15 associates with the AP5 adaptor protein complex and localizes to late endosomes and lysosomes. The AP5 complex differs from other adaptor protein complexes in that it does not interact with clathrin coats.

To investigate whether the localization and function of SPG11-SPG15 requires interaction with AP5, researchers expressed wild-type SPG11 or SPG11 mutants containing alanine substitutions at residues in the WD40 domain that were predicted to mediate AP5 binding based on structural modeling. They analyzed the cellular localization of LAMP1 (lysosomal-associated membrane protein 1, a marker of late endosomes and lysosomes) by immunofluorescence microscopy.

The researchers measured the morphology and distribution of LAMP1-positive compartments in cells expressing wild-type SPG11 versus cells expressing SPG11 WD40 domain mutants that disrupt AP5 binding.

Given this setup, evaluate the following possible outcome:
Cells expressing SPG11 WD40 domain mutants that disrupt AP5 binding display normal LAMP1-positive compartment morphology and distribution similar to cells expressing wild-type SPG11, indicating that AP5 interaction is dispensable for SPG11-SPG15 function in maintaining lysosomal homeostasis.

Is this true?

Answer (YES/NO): NO